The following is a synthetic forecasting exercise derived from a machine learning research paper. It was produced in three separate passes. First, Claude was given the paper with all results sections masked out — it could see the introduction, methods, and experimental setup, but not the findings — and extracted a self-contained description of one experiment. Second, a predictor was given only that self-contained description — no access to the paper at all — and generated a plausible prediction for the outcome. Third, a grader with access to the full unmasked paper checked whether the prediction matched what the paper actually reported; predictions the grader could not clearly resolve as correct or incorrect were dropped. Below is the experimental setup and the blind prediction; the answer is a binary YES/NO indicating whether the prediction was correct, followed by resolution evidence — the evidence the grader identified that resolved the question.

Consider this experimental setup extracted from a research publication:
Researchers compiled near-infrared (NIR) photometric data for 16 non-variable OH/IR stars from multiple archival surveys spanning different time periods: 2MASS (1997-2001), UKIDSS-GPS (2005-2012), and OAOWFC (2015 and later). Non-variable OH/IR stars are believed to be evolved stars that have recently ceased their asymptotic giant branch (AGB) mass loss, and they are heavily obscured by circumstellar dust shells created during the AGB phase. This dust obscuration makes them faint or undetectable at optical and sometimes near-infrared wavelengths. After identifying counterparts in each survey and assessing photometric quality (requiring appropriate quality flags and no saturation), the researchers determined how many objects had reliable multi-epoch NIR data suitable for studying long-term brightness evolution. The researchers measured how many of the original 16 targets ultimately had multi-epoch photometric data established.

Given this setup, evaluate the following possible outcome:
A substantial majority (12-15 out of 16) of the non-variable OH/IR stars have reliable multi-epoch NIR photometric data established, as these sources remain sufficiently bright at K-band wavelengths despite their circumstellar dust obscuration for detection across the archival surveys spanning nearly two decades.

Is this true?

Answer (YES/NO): NO